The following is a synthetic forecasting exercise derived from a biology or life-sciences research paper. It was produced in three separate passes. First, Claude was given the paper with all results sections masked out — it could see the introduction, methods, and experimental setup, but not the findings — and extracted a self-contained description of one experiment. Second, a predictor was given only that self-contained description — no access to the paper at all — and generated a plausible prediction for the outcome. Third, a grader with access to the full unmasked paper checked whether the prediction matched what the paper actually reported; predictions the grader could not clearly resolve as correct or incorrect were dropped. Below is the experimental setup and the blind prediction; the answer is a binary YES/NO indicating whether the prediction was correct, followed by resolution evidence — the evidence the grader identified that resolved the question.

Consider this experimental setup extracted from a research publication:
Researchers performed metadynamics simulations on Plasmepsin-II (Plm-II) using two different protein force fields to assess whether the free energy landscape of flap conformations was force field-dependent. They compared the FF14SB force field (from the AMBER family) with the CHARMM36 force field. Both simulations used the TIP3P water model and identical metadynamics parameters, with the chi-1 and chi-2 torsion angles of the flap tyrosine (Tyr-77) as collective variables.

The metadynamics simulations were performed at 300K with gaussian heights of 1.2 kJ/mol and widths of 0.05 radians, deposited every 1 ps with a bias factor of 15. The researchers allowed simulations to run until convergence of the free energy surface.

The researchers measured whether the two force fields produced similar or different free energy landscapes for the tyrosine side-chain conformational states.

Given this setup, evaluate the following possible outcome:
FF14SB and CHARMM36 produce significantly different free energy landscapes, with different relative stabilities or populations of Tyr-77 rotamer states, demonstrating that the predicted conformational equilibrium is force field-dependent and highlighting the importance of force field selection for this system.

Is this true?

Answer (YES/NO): YES